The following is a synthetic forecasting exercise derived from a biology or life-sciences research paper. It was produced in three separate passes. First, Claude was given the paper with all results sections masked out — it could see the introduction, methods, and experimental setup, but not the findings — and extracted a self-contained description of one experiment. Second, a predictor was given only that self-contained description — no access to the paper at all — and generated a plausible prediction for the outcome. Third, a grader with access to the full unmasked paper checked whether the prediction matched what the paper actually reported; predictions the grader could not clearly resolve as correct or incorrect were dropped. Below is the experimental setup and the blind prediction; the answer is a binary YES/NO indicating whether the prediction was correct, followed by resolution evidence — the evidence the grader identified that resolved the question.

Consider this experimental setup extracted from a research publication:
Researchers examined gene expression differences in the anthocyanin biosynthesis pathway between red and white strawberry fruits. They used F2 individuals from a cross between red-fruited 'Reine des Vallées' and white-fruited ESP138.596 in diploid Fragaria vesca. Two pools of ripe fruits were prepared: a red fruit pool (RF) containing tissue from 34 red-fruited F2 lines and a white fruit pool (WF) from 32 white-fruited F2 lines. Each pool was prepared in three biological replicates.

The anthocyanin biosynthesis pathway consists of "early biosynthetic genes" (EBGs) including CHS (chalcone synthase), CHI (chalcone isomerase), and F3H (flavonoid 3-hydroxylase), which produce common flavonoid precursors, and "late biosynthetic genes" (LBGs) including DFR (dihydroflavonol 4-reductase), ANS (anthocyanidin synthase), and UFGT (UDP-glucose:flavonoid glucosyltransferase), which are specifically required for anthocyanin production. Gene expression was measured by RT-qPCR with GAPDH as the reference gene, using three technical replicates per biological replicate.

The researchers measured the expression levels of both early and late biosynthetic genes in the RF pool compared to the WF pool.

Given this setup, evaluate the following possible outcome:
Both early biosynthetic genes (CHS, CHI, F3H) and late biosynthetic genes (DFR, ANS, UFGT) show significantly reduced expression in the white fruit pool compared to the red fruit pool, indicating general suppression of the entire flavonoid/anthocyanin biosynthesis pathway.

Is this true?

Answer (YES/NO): YES